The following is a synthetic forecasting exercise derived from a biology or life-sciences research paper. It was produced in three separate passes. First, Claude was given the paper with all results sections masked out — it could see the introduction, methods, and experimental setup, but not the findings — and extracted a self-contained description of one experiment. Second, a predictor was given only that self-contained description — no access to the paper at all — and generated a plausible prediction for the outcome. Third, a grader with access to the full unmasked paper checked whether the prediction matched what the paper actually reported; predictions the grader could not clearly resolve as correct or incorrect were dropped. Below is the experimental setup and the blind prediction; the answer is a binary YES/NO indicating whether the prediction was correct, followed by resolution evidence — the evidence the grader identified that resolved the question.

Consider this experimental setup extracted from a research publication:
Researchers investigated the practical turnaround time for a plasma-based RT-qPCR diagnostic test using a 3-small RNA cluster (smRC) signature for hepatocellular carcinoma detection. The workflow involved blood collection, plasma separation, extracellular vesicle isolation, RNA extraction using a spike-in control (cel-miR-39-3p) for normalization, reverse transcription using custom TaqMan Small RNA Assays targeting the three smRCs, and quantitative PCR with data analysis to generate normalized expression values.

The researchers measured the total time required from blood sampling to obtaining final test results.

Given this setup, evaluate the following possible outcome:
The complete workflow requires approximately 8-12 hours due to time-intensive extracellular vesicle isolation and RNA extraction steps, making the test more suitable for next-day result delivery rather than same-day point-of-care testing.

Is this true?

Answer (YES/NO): NO